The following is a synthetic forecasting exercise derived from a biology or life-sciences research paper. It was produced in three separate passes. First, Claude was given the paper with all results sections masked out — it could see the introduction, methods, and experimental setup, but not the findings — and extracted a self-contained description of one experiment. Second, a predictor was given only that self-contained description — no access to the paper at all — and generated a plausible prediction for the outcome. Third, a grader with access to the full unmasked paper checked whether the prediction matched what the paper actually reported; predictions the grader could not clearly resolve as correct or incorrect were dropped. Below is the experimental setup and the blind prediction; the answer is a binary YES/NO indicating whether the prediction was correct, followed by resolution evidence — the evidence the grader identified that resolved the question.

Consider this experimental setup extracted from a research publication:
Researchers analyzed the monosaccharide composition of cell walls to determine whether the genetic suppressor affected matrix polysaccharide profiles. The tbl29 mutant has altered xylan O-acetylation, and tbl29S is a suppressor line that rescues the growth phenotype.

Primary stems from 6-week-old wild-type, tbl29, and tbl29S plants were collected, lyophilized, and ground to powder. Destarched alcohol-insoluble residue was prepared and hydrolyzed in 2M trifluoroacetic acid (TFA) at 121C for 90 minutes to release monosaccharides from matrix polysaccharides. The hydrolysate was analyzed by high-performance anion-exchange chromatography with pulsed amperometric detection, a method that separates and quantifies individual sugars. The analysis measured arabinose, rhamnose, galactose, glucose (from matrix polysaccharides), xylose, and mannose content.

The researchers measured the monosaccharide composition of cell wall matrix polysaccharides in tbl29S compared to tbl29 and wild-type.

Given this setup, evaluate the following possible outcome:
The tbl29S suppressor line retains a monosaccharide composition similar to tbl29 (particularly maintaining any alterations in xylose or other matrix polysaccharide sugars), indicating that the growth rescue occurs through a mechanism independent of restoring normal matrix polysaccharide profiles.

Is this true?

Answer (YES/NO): NO